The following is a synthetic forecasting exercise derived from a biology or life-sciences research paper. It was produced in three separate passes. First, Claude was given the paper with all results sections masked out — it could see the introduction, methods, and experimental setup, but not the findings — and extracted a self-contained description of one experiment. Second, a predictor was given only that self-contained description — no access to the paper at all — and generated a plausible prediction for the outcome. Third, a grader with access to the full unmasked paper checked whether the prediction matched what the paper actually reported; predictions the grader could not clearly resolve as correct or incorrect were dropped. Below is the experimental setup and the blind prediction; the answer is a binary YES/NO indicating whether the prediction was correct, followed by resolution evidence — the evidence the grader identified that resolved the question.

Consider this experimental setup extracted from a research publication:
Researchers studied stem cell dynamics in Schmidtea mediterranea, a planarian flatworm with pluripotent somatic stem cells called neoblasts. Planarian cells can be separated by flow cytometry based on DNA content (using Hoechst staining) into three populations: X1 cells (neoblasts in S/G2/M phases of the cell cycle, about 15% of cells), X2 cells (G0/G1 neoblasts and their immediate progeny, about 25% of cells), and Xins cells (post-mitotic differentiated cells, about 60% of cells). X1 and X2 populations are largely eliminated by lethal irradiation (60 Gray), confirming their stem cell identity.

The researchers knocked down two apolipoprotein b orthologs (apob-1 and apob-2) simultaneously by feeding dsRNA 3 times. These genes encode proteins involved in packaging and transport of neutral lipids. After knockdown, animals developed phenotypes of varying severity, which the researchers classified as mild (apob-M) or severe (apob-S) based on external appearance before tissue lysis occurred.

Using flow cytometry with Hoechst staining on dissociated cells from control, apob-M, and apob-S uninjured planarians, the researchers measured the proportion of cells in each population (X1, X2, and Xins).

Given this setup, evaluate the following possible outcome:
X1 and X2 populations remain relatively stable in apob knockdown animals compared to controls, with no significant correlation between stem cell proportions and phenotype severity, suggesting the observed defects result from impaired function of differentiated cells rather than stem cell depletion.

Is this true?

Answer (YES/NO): NO